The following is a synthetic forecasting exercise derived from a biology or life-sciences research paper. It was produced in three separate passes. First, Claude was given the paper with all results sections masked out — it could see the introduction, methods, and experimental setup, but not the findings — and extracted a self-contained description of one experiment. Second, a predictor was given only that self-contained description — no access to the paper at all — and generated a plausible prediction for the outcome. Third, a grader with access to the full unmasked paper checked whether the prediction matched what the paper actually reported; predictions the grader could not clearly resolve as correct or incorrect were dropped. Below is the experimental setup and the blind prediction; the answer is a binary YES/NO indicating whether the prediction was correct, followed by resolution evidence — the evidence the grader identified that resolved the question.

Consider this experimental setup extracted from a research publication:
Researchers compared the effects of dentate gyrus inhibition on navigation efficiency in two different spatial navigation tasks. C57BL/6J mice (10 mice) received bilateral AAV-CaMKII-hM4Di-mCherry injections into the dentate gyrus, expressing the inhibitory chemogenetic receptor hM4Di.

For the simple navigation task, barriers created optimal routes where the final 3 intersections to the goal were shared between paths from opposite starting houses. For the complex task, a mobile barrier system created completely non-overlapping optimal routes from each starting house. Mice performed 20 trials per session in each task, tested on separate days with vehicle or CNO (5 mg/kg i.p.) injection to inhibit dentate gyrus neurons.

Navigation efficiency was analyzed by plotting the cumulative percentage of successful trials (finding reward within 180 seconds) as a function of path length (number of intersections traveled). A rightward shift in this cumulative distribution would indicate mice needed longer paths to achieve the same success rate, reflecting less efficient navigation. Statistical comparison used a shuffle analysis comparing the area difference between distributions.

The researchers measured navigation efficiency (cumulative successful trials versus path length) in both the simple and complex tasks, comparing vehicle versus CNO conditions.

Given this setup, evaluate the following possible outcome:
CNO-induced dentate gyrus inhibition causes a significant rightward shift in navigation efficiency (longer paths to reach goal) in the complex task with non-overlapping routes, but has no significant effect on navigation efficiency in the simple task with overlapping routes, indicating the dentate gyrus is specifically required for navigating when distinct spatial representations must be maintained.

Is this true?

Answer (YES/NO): YES